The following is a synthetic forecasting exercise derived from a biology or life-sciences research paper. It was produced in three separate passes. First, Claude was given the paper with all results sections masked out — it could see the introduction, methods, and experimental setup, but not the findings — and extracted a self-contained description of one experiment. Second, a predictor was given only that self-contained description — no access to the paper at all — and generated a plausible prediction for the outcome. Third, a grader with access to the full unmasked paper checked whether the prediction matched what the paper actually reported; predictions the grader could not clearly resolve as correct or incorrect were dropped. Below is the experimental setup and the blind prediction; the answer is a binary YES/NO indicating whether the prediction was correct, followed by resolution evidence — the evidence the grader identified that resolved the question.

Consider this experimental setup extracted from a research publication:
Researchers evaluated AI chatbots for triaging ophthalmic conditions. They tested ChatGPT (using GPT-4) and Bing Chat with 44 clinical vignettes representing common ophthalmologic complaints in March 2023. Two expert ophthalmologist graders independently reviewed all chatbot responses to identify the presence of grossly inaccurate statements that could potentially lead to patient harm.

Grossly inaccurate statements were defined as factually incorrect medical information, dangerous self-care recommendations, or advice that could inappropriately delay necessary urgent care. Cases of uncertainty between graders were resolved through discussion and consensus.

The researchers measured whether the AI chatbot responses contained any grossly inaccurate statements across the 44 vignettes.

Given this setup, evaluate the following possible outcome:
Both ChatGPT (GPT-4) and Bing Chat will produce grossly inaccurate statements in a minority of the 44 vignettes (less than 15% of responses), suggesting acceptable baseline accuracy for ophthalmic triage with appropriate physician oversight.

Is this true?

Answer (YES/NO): NO